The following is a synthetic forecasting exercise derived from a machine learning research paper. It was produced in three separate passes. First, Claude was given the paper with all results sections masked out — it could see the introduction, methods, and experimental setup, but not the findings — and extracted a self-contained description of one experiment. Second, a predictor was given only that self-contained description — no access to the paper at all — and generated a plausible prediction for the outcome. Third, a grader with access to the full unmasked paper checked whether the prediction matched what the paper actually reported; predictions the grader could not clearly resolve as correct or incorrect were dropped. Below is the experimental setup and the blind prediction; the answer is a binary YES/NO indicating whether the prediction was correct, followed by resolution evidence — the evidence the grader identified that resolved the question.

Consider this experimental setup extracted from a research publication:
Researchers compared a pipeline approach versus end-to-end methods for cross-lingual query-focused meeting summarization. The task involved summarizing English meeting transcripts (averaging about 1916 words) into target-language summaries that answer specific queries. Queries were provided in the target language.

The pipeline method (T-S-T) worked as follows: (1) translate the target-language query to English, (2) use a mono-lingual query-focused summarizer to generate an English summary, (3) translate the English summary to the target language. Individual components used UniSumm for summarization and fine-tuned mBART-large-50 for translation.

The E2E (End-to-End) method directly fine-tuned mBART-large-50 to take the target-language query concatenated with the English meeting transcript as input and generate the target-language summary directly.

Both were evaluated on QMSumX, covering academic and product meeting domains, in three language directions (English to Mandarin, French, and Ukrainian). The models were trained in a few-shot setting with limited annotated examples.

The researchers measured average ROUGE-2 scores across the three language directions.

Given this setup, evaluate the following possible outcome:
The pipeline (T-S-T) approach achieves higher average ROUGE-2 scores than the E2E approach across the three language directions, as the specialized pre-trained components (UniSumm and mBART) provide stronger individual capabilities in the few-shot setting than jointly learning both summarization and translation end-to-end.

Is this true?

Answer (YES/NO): YES